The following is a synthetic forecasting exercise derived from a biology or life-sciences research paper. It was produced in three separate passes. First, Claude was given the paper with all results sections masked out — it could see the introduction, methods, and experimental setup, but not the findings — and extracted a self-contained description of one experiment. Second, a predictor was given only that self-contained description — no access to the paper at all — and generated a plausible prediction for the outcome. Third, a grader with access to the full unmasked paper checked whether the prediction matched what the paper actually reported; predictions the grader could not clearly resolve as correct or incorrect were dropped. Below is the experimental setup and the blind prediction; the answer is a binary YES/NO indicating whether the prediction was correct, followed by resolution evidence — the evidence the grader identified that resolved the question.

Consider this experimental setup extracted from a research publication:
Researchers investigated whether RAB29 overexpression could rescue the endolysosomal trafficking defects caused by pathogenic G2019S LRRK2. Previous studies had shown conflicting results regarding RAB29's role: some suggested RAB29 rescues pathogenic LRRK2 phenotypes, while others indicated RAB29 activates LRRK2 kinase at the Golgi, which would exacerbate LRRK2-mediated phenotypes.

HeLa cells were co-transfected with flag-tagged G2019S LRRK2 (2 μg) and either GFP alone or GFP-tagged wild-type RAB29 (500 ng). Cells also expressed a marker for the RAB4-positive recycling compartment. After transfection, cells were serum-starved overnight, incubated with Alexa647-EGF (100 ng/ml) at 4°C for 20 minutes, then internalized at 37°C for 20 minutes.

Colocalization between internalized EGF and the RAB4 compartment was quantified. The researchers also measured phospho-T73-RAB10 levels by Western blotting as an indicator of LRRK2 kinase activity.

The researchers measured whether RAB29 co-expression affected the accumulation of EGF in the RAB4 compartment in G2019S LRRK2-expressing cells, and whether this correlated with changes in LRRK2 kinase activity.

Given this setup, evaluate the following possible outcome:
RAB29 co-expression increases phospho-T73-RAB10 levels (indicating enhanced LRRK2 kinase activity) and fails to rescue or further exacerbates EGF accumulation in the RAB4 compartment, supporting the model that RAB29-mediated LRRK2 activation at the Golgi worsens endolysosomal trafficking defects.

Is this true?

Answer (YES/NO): NO